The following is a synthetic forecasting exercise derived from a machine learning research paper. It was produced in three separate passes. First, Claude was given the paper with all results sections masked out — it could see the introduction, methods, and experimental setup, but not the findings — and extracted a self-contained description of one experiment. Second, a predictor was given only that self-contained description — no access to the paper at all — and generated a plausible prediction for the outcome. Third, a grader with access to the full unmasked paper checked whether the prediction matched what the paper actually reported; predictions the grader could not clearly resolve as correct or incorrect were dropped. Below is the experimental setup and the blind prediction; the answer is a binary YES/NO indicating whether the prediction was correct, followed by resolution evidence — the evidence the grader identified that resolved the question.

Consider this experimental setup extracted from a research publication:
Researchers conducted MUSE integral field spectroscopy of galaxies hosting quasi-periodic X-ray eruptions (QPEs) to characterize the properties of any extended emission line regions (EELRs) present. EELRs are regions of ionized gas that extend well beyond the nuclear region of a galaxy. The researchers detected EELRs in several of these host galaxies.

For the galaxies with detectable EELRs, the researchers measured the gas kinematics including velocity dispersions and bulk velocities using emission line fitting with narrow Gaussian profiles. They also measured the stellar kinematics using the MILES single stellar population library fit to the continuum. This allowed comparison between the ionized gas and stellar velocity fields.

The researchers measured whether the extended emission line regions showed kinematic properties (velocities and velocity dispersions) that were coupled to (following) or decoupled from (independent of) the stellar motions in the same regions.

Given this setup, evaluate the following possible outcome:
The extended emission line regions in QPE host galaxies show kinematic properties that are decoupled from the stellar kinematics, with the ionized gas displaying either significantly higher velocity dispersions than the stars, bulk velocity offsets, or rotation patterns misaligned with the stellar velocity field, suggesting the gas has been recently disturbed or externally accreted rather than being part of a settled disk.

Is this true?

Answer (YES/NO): NO